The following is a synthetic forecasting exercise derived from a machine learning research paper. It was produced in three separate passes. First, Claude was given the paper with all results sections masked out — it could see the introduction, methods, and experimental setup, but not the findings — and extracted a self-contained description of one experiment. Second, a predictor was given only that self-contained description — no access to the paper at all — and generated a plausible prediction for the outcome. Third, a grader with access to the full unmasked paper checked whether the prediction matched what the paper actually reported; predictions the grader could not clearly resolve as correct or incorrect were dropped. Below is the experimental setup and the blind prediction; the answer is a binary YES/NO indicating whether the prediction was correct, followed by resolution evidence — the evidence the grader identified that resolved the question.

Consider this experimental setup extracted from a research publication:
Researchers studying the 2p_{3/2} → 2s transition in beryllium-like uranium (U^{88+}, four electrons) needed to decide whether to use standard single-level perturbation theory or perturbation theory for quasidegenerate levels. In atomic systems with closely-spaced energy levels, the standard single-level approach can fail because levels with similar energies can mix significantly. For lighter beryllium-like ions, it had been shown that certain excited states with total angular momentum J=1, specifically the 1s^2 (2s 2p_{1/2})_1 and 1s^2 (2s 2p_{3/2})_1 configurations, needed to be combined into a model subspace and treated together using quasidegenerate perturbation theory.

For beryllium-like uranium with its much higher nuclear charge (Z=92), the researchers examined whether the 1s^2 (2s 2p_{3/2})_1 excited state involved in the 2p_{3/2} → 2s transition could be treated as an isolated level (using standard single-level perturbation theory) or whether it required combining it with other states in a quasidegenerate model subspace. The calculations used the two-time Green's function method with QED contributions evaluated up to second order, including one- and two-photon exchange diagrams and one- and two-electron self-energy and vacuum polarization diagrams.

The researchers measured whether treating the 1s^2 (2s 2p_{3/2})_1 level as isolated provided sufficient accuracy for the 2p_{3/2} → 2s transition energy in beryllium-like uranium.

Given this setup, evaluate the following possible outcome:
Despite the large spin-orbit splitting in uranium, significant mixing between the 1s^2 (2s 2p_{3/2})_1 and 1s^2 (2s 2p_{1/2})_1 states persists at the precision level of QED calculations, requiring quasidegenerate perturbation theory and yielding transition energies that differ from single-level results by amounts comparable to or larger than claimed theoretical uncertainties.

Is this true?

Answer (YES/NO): NO